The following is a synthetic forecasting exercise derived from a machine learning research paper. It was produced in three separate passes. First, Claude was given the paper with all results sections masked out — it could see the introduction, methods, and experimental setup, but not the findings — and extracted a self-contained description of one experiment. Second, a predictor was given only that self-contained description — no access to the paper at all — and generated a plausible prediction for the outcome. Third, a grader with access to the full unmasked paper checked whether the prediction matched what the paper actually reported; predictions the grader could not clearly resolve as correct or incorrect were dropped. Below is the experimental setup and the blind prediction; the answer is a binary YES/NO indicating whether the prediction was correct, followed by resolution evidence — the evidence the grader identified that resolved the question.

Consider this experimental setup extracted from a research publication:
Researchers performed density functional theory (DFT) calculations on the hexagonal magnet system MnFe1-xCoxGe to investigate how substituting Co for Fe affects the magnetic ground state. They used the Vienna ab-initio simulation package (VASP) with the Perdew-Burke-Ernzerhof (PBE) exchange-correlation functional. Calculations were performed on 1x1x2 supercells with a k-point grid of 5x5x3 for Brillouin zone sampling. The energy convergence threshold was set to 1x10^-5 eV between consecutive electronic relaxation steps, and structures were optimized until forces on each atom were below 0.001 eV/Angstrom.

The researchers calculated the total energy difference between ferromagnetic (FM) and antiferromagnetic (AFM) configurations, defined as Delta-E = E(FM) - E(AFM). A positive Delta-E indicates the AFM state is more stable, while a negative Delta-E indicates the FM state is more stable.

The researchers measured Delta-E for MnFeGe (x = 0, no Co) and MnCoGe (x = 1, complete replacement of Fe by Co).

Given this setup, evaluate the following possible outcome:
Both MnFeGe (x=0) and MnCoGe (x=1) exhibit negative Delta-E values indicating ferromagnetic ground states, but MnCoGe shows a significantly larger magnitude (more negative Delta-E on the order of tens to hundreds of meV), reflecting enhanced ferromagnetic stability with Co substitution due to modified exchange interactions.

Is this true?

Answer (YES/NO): NO